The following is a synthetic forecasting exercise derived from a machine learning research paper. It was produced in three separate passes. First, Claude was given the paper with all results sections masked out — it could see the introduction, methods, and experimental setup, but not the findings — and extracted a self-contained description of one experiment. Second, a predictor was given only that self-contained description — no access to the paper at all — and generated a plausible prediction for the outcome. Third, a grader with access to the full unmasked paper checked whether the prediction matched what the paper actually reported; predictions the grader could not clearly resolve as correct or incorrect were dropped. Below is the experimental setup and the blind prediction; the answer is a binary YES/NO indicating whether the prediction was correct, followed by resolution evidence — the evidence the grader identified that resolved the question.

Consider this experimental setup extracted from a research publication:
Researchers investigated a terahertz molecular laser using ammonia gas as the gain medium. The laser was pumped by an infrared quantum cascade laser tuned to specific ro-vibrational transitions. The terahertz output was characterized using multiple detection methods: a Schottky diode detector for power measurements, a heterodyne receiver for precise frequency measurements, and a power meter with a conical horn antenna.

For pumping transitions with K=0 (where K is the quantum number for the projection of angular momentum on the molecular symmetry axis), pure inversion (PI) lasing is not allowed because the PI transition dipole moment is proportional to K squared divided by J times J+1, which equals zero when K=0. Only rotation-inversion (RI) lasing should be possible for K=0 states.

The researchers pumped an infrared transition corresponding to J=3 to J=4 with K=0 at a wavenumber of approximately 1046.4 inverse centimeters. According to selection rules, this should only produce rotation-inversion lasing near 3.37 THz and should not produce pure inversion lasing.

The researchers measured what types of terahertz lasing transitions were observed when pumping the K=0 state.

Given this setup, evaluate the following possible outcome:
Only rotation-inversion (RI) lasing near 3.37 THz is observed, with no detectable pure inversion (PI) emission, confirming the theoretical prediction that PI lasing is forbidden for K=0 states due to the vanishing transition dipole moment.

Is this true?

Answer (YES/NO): YES